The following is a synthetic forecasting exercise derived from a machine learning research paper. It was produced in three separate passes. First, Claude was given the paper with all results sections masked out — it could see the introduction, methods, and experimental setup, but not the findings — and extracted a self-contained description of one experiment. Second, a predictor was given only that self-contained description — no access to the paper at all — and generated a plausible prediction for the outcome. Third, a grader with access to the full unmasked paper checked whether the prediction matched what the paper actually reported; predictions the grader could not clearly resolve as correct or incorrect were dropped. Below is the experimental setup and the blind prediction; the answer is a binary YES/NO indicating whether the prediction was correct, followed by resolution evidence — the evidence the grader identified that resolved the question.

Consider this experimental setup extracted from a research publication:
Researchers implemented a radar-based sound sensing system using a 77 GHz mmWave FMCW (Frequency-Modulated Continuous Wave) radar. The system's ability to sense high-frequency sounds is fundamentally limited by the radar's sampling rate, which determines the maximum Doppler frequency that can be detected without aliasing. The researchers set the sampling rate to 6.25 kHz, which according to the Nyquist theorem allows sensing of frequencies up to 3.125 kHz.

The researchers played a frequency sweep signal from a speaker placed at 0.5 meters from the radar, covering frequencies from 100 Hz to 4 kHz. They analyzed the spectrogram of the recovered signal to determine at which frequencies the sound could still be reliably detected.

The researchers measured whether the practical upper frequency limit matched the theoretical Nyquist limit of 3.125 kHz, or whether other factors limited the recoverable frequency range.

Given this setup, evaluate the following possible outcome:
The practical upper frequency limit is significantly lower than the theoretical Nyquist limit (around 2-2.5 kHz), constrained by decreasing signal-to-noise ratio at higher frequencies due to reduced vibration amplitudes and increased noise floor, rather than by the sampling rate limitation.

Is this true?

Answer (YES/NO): YES